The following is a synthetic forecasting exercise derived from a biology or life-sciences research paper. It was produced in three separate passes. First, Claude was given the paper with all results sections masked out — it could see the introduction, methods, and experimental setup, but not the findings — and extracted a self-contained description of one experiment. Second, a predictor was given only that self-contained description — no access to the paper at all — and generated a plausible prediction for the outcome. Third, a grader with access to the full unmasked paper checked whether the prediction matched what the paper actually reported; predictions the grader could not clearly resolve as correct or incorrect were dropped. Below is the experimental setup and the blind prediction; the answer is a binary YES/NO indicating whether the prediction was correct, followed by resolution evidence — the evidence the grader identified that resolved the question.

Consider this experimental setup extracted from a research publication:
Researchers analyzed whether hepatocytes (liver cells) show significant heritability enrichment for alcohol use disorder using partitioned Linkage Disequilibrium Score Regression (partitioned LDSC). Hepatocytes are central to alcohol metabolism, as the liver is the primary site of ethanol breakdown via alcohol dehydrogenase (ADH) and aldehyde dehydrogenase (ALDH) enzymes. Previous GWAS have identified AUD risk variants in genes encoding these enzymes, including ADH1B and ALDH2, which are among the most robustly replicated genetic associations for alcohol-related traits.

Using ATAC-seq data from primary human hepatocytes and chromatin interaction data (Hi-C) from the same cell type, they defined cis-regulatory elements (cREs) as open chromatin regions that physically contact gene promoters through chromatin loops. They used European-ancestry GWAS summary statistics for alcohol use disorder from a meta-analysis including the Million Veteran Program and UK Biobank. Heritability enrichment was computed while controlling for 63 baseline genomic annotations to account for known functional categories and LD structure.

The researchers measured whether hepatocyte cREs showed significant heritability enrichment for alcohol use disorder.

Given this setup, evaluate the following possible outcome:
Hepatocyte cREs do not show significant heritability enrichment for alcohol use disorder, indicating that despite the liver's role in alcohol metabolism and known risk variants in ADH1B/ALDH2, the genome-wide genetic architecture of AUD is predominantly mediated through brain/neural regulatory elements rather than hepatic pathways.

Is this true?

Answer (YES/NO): YES